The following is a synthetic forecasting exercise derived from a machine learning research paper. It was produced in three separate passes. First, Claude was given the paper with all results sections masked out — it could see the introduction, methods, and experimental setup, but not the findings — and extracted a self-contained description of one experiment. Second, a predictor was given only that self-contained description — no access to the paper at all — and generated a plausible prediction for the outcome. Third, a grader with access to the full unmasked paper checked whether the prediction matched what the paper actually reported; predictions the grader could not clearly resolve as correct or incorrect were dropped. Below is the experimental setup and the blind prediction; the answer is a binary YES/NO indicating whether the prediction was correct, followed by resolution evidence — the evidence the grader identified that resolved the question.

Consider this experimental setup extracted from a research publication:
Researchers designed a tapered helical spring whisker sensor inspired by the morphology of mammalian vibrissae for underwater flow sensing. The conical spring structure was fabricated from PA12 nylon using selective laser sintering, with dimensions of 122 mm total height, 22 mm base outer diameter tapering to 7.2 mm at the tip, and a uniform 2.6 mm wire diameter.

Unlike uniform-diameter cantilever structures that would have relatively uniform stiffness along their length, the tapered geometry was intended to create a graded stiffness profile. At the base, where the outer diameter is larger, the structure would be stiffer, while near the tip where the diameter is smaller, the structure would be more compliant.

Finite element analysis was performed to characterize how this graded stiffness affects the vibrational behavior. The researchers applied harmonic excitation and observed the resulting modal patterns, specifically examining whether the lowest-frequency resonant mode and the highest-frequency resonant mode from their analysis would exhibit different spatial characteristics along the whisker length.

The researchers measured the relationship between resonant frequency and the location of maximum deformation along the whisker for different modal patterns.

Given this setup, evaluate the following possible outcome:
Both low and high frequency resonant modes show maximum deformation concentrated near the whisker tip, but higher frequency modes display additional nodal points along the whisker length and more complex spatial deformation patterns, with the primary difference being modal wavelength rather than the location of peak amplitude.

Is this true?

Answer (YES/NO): NO